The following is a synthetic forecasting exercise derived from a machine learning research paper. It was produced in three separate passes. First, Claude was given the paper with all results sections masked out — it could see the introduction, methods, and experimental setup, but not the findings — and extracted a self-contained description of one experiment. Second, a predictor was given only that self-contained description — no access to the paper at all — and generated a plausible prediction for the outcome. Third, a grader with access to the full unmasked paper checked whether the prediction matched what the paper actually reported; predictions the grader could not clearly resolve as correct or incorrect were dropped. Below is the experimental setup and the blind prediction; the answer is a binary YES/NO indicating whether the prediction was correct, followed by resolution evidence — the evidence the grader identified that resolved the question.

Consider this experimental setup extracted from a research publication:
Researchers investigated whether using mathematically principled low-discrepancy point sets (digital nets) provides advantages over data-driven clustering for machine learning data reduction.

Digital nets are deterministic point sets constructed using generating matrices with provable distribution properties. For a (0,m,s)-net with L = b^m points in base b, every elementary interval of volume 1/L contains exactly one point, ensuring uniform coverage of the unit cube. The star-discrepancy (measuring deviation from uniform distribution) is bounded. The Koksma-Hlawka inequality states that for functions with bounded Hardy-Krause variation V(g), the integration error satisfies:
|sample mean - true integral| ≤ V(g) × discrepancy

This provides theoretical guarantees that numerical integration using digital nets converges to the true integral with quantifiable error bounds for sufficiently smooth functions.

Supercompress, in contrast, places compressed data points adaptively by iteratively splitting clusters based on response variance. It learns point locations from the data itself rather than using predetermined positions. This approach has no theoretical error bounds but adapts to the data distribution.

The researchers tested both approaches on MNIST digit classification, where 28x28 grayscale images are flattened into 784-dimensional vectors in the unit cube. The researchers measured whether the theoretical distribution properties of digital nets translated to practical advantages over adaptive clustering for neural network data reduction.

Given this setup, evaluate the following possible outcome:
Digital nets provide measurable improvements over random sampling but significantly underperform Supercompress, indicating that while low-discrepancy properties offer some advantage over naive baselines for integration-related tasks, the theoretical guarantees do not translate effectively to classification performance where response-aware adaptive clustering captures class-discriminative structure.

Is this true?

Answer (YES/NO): NO